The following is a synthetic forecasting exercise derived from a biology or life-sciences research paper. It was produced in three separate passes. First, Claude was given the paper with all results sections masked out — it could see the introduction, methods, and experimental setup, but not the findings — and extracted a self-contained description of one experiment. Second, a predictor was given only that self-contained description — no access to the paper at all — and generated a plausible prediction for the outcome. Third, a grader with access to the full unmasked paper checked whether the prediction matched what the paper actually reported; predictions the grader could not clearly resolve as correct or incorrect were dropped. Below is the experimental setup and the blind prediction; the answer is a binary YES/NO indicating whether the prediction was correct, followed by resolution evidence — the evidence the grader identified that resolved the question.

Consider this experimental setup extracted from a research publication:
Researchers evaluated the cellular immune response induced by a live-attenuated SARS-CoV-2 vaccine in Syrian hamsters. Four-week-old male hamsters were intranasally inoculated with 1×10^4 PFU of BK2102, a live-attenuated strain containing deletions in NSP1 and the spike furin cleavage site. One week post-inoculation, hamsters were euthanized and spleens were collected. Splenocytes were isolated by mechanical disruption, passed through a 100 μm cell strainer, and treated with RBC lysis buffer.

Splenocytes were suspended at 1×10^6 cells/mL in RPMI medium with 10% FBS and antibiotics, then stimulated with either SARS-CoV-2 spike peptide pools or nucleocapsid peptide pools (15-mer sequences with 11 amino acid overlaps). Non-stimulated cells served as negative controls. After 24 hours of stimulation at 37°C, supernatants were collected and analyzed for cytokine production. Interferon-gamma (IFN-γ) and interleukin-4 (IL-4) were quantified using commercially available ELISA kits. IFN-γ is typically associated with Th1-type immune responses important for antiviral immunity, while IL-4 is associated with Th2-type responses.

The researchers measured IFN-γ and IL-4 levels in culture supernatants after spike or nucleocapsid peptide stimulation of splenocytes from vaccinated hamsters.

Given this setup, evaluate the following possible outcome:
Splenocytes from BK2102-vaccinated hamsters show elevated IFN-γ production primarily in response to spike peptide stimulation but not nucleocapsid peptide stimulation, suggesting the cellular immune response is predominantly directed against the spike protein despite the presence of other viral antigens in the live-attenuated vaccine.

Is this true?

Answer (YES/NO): NO